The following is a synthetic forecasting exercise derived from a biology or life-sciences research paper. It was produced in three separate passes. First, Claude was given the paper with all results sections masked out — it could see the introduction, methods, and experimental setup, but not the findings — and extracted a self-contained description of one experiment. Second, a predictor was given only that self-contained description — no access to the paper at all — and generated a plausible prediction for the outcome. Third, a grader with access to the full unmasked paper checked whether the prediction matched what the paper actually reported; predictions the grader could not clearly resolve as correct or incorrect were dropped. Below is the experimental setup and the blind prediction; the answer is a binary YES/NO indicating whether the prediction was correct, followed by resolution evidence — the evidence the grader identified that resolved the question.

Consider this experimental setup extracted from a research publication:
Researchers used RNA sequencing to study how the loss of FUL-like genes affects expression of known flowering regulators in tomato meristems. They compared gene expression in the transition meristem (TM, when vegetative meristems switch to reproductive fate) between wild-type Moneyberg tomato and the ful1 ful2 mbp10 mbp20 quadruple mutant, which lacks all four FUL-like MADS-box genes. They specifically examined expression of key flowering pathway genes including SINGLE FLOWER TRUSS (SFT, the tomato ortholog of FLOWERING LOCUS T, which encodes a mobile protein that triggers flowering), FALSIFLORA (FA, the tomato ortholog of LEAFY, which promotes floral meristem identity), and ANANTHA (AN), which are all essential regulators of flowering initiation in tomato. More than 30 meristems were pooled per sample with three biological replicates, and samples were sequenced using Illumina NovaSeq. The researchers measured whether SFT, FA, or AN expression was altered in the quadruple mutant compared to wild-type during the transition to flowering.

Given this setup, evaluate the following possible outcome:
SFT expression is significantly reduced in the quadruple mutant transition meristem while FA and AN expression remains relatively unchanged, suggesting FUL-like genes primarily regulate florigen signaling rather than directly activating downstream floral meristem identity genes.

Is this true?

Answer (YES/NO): NO